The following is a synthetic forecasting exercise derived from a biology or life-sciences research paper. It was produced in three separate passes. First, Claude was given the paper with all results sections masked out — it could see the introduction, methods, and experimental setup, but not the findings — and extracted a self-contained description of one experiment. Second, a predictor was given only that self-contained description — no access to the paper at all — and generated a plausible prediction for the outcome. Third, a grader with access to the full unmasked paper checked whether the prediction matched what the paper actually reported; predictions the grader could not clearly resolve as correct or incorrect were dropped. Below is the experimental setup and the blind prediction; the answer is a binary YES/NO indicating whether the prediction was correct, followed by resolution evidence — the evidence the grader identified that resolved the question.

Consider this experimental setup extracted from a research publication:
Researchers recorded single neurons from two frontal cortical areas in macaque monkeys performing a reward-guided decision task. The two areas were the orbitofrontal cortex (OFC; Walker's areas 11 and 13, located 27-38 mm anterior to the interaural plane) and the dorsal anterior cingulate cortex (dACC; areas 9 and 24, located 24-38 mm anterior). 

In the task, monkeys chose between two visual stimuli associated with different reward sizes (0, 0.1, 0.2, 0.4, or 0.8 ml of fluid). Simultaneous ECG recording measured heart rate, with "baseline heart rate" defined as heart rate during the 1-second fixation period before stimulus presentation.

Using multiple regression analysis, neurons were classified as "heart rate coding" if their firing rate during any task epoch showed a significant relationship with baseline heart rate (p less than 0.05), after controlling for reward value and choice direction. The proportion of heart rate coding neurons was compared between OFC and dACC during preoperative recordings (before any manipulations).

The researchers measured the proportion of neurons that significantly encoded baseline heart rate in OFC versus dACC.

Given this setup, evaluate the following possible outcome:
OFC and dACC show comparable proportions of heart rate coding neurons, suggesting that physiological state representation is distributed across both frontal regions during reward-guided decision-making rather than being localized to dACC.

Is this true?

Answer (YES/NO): YES